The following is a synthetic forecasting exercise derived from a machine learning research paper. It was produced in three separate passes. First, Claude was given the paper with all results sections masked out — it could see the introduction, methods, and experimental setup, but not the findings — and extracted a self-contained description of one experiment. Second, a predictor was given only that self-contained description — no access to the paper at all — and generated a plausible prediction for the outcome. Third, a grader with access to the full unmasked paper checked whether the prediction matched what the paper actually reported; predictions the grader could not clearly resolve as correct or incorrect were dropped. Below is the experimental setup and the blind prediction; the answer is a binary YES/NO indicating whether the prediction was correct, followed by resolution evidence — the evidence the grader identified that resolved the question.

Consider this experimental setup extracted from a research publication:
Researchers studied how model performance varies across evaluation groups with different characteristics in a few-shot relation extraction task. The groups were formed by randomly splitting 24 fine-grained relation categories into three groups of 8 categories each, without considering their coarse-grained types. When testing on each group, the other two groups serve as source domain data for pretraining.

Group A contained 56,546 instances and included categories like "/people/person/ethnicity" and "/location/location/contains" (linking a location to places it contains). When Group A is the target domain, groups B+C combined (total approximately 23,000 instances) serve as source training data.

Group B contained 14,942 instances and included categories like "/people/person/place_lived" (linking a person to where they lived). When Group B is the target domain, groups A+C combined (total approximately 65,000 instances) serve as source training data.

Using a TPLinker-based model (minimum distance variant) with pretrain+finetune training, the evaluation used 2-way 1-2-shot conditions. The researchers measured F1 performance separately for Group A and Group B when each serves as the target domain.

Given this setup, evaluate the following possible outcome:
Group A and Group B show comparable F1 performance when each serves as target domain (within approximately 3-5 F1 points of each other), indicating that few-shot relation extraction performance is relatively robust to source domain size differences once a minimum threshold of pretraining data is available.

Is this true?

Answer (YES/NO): NO